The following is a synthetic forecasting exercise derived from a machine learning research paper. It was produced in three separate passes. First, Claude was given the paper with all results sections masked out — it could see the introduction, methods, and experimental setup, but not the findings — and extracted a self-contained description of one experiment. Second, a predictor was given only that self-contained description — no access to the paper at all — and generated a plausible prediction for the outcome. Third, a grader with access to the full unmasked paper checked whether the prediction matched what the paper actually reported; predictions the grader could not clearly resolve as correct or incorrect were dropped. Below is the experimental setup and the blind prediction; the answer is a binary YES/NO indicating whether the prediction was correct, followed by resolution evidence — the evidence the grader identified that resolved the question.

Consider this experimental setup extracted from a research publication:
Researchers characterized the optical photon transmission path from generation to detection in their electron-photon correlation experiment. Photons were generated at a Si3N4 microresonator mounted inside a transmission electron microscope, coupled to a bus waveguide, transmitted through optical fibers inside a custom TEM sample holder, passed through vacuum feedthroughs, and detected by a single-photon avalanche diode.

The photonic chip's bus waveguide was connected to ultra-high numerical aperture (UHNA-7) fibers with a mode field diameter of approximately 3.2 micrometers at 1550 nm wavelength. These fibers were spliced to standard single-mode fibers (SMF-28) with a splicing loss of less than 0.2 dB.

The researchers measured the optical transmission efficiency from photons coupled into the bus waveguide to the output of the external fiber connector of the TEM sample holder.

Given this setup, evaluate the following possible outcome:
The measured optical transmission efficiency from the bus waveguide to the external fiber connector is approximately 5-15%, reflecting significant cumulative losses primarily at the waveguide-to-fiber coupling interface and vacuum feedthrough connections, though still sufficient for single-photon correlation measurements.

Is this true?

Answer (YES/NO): NO